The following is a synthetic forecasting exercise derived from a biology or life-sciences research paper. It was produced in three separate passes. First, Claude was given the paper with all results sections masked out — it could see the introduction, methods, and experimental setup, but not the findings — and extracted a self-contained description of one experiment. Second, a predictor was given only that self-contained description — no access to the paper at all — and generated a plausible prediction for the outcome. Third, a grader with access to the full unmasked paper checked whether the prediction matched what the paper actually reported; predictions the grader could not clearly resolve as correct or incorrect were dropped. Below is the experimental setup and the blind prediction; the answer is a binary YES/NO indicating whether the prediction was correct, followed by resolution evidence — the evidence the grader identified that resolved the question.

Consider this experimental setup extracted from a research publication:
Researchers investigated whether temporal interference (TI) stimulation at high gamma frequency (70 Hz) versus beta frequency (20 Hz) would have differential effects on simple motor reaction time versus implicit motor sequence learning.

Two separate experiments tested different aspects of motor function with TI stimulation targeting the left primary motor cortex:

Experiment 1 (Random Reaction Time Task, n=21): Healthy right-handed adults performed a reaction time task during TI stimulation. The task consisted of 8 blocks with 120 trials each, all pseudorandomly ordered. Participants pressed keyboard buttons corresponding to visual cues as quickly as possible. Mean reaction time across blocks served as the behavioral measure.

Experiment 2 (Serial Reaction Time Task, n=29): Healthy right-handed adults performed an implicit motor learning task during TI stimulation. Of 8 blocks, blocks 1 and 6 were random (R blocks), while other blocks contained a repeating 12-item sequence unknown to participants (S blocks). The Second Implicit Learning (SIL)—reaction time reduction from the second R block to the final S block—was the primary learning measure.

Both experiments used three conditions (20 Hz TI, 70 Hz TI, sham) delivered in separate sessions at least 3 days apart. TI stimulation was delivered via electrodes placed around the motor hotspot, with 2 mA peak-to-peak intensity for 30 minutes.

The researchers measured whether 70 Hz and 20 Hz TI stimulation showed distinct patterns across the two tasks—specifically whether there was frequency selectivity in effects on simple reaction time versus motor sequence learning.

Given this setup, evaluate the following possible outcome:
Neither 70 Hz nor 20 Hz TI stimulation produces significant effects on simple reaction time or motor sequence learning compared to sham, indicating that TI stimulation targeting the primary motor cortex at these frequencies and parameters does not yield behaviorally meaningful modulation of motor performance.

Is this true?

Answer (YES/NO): NO